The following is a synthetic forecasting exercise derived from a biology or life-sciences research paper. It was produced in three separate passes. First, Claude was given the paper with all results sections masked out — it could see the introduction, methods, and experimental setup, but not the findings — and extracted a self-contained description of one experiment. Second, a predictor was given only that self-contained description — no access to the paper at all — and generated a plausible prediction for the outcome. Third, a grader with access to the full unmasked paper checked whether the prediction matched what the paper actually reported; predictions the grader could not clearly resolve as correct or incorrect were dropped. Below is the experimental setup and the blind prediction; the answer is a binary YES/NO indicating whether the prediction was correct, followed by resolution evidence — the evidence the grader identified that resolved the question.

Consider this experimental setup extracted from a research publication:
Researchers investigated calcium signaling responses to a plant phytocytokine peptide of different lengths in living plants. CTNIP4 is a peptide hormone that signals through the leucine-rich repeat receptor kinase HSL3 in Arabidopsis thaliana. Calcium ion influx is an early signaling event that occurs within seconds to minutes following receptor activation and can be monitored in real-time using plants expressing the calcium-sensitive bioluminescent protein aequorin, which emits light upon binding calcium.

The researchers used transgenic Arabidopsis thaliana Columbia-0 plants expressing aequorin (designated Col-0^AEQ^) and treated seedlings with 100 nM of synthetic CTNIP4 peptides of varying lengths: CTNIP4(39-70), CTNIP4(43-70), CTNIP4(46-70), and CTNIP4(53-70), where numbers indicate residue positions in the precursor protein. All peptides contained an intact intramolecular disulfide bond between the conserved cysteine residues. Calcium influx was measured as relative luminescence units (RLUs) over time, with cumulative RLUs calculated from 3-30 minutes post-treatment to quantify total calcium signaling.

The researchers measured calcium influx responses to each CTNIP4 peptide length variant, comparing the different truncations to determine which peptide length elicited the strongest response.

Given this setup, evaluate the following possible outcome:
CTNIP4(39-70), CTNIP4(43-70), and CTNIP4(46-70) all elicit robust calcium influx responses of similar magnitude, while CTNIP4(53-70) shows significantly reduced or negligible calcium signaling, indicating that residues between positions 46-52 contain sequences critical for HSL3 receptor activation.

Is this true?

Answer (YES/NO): NO